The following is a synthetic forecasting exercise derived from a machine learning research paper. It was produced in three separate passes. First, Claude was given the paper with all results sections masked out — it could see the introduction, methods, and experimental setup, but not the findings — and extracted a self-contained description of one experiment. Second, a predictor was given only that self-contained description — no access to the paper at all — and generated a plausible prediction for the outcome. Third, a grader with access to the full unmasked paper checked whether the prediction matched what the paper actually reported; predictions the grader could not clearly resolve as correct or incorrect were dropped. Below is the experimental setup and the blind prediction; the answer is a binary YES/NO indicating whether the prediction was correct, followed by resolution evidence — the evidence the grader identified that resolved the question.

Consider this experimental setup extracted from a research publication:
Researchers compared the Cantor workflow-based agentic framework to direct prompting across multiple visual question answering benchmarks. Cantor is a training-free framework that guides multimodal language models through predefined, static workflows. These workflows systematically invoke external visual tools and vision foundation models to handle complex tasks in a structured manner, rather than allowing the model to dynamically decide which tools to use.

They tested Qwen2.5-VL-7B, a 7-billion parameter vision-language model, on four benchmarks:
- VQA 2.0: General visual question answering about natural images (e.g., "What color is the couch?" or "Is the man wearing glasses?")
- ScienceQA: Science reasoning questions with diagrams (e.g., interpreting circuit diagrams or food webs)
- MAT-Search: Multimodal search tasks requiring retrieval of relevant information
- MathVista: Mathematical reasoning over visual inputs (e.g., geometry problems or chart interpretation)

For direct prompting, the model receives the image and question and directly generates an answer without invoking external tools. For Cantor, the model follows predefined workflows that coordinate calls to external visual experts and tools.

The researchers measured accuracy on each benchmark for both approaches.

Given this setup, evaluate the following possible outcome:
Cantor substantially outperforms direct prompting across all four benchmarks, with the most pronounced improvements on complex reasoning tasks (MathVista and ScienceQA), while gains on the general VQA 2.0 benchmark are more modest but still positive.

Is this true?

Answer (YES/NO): NO